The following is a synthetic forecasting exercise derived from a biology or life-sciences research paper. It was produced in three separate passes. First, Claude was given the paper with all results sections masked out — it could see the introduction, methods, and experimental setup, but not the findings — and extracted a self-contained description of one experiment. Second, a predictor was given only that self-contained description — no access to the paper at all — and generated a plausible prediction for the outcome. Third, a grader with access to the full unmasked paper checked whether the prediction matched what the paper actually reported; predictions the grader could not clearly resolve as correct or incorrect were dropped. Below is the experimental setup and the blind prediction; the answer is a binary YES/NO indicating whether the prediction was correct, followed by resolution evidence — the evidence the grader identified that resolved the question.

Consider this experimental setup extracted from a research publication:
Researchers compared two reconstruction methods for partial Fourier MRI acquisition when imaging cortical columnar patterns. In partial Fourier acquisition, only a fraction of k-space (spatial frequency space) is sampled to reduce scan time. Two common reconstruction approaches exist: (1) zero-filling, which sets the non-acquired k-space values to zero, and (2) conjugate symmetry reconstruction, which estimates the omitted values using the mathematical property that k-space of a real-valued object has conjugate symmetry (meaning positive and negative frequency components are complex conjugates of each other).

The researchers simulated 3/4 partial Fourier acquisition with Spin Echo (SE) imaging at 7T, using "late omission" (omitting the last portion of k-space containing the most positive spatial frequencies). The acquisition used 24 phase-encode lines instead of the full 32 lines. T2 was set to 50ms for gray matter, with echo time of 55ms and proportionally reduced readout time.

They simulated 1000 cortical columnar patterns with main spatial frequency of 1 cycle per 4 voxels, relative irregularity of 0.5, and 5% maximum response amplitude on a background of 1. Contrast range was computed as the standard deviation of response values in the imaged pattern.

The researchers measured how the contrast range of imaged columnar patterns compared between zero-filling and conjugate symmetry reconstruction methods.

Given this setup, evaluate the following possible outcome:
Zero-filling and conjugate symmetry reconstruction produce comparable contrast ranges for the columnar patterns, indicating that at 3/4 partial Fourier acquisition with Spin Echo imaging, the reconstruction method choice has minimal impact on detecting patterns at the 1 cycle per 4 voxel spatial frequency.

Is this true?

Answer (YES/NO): NO